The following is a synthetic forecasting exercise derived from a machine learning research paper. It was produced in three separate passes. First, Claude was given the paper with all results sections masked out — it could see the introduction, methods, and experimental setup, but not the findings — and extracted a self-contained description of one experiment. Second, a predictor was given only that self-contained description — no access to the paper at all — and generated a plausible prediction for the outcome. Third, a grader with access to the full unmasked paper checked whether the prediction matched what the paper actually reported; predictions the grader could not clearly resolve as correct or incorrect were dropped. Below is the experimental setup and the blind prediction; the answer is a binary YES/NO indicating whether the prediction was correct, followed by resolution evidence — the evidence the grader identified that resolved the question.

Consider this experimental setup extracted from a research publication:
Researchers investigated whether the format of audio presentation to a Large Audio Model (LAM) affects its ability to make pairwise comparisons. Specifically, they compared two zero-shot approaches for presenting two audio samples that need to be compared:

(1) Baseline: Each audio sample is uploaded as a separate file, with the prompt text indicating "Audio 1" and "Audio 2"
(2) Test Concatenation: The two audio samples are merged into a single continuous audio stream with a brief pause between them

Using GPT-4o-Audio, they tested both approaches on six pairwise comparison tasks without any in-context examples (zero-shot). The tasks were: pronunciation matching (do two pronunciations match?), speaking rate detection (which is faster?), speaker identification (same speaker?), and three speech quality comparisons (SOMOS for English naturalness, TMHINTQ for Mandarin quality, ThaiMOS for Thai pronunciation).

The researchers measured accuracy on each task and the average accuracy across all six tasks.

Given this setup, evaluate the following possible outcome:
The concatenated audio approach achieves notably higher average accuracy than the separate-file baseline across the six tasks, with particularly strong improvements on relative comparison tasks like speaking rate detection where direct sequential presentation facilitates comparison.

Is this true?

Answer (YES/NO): NO